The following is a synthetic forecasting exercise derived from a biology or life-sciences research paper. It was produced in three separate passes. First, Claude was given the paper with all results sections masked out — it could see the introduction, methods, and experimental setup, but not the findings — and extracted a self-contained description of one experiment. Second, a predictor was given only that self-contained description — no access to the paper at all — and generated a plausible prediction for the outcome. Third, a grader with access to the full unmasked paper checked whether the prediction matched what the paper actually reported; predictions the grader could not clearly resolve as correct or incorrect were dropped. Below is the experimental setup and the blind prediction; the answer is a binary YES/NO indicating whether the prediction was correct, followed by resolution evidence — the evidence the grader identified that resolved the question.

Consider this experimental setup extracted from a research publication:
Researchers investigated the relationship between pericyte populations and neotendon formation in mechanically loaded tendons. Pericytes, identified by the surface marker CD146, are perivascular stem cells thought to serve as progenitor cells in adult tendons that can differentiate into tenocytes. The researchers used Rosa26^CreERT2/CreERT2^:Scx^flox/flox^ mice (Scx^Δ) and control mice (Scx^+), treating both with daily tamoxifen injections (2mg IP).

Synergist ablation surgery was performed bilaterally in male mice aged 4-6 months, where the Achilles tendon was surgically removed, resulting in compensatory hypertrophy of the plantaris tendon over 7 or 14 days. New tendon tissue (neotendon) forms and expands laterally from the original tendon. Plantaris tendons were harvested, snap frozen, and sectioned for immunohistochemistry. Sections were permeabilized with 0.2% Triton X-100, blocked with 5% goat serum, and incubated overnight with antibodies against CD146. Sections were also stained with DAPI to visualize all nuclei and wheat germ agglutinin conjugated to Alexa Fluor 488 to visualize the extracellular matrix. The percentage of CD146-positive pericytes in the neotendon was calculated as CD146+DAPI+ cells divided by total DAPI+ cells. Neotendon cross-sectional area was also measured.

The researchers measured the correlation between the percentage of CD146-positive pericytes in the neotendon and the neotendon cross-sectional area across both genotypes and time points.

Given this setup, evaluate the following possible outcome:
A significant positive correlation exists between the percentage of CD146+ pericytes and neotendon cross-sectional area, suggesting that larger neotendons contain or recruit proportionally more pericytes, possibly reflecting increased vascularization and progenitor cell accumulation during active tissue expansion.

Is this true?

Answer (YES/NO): NO